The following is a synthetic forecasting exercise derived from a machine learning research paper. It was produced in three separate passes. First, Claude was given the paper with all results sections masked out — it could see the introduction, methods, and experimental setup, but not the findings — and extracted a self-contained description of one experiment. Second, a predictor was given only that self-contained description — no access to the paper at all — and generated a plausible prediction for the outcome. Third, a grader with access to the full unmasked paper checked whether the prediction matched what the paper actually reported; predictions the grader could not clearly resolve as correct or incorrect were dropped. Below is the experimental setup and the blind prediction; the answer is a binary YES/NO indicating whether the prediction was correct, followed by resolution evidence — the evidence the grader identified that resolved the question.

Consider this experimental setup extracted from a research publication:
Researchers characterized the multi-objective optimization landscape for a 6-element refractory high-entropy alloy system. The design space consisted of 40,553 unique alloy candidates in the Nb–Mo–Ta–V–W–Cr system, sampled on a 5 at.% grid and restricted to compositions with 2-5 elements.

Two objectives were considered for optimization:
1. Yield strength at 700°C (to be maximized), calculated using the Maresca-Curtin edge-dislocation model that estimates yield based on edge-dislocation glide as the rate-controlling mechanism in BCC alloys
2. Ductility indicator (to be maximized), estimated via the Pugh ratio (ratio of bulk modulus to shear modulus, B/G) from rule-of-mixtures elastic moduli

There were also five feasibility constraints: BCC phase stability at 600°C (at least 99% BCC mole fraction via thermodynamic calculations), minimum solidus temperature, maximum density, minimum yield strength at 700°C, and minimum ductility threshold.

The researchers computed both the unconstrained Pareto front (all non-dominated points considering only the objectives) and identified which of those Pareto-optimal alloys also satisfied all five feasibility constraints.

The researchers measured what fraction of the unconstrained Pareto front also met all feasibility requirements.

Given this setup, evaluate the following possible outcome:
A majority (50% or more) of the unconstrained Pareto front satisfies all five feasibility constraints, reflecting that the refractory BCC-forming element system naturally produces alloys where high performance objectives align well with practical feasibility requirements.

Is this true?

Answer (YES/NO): NO